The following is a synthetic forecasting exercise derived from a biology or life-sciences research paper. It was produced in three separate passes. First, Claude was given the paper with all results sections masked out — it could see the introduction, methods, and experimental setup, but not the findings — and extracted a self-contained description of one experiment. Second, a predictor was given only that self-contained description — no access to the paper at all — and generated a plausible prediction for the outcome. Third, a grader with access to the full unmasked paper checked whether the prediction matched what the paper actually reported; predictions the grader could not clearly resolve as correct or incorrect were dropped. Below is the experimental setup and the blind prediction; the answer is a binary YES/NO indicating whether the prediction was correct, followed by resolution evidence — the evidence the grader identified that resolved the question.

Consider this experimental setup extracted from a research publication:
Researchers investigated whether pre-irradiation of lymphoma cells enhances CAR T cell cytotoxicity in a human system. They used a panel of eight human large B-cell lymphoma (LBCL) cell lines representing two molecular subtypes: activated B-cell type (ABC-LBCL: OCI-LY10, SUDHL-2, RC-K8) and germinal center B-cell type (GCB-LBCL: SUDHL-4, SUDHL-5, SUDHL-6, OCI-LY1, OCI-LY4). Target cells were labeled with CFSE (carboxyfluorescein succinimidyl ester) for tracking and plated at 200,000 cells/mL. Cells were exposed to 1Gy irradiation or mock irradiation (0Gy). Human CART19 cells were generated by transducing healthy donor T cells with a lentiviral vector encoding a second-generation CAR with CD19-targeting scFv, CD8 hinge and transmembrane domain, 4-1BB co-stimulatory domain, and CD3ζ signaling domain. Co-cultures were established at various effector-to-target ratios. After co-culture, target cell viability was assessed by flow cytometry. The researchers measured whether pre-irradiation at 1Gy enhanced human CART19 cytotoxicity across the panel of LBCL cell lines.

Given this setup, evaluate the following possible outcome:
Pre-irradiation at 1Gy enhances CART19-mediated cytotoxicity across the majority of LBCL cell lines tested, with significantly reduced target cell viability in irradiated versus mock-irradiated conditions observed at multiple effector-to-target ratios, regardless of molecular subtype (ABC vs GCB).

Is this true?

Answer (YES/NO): YES